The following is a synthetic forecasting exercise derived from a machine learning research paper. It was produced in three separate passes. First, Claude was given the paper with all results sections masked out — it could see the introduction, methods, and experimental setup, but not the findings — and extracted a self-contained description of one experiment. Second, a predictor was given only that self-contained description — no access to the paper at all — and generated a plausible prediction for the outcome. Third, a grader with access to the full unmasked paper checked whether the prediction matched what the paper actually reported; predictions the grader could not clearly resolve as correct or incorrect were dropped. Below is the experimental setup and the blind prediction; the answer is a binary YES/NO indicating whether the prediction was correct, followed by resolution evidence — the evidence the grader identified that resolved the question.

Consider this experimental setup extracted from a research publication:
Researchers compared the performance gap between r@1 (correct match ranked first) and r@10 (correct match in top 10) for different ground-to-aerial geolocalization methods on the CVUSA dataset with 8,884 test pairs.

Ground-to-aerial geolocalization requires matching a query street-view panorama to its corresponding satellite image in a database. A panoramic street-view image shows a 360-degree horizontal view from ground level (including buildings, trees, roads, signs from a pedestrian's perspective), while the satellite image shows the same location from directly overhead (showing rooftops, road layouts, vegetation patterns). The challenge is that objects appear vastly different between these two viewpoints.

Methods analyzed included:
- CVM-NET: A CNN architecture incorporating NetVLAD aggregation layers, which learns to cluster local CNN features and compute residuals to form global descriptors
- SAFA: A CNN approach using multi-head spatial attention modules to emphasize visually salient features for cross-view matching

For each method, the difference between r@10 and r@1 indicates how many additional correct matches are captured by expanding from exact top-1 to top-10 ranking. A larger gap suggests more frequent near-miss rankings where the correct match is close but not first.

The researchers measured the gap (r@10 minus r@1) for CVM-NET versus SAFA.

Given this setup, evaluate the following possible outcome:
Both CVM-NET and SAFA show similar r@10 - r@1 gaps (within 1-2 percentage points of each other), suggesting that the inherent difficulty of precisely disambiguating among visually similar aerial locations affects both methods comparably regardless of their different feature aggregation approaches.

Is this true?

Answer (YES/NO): NO